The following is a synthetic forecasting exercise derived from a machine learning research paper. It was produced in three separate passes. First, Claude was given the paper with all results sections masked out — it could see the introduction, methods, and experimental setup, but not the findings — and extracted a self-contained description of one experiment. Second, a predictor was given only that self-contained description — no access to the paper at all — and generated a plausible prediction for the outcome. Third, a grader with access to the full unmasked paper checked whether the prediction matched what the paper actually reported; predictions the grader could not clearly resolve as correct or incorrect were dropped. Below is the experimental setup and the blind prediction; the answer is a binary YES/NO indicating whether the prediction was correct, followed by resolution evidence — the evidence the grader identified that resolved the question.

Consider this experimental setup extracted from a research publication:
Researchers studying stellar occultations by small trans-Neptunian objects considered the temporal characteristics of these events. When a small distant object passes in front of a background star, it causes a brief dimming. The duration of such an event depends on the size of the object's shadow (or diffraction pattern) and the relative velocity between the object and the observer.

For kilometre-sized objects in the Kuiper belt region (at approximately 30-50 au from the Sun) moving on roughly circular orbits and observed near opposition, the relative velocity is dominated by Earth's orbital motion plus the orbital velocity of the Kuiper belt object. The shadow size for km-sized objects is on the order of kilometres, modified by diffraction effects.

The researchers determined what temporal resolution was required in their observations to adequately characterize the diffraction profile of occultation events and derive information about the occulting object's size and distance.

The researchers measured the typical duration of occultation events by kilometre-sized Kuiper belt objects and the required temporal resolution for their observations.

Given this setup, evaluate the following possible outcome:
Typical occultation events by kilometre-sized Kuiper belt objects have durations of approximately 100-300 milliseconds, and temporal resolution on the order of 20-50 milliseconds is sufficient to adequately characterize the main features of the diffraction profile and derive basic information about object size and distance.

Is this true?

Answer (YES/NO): NO